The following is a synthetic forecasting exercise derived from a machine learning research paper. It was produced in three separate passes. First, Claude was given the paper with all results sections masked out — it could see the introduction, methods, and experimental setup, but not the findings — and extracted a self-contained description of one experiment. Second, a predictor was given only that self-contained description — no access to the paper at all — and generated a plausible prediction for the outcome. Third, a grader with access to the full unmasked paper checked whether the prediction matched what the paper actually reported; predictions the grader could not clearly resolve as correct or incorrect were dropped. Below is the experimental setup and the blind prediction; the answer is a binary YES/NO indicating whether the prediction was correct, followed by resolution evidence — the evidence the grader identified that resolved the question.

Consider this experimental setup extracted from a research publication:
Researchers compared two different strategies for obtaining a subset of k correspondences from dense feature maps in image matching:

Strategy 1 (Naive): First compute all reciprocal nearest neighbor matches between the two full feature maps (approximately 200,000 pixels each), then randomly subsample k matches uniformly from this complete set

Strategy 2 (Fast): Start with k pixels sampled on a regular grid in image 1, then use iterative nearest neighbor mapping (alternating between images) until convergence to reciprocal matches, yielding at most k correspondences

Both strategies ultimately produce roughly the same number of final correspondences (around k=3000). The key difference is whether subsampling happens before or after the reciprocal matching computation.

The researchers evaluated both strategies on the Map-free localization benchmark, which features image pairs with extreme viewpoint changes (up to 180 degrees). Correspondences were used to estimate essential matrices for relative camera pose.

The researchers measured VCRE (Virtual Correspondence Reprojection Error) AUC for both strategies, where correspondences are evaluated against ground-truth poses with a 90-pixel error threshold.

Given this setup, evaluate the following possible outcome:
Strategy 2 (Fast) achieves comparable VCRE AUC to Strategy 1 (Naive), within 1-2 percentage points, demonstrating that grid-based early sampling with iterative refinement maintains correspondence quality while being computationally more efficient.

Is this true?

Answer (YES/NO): NO